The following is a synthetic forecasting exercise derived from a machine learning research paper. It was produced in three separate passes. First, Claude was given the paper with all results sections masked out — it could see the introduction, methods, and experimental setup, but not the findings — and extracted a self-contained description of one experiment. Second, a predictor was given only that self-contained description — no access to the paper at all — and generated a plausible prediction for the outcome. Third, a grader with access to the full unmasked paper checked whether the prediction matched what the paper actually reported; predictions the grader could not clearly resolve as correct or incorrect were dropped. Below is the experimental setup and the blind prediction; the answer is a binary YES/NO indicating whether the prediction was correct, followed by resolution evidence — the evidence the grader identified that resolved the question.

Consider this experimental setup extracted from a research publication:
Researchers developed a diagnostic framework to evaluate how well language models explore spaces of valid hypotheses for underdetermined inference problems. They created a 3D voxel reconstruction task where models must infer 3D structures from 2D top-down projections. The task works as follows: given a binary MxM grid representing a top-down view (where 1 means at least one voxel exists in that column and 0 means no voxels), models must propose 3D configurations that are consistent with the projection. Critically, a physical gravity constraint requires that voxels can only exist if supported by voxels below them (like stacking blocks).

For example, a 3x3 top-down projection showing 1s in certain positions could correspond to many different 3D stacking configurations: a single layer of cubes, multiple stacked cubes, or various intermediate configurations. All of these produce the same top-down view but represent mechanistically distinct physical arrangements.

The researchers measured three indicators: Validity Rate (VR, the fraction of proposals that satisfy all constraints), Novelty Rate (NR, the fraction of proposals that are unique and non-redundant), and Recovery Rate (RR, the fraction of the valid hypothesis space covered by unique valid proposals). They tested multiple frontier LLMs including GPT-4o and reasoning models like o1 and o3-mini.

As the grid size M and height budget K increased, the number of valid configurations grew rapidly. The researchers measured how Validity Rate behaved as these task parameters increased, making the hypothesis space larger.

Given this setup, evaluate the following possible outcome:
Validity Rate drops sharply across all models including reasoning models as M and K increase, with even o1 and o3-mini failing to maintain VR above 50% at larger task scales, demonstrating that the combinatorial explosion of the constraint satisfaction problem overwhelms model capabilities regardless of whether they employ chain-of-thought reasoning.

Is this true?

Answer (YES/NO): NO